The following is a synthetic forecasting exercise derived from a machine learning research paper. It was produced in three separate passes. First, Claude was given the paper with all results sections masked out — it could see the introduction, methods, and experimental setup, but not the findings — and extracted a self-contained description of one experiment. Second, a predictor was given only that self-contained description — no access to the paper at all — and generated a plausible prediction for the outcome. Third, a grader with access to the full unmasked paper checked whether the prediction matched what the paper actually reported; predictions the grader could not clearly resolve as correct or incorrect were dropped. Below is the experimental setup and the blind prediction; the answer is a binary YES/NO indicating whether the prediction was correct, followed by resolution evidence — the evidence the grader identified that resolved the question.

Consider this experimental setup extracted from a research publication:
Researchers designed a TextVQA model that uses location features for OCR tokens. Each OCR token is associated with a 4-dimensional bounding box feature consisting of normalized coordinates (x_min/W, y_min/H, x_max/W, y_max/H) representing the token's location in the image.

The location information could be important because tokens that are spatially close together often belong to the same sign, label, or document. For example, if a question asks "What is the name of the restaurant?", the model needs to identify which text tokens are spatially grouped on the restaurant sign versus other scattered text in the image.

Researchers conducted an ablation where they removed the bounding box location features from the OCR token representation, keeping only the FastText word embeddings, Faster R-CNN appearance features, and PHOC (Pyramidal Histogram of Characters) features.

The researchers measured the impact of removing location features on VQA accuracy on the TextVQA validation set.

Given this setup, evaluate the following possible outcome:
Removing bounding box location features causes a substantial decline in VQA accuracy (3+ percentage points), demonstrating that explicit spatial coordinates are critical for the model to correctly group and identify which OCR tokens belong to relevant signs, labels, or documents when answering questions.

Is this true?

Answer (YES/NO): NO